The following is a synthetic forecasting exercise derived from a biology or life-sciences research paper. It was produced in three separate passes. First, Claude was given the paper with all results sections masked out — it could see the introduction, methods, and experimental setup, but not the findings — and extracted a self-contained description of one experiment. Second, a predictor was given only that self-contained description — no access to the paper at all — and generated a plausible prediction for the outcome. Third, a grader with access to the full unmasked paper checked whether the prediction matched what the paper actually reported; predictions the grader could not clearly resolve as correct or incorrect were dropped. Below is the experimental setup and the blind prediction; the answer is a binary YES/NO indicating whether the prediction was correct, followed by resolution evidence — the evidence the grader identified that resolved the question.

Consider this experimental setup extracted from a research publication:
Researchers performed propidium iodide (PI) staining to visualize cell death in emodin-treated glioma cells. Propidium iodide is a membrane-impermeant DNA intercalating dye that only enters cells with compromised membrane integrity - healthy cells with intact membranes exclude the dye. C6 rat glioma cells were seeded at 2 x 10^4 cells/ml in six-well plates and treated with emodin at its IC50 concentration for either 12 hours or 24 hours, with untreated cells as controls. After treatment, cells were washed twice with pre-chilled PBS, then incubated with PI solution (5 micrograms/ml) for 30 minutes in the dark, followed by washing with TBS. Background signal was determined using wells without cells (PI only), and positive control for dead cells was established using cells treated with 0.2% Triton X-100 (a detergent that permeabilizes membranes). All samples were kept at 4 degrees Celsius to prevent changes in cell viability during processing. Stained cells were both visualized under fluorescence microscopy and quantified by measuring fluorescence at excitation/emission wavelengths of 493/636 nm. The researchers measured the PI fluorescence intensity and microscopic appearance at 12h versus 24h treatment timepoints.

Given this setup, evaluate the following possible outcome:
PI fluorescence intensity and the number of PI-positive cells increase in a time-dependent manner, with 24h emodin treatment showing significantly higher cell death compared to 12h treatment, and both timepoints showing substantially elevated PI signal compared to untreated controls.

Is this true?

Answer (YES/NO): YES